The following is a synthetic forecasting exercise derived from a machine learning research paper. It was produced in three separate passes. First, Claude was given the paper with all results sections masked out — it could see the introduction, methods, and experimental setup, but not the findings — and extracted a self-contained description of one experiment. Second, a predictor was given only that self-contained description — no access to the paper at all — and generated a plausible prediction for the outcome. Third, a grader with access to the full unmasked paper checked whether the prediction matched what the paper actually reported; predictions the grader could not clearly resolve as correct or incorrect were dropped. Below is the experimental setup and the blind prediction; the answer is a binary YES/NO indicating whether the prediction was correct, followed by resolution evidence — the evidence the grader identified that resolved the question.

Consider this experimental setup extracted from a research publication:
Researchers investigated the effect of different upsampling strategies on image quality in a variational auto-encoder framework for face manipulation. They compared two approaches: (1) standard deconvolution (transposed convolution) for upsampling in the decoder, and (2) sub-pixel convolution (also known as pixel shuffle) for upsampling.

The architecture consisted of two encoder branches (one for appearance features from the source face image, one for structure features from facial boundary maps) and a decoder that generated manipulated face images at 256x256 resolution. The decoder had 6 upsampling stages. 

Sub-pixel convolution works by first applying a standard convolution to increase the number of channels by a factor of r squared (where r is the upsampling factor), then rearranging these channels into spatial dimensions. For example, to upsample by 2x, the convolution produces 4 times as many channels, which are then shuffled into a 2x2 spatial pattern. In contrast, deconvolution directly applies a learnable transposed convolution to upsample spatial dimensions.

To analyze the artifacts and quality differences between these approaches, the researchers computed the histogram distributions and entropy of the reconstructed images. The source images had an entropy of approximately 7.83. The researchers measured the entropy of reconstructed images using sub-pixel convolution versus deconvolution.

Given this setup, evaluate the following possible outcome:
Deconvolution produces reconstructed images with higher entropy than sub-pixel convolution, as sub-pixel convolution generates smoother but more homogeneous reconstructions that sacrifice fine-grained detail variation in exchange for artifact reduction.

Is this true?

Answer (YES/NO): NO